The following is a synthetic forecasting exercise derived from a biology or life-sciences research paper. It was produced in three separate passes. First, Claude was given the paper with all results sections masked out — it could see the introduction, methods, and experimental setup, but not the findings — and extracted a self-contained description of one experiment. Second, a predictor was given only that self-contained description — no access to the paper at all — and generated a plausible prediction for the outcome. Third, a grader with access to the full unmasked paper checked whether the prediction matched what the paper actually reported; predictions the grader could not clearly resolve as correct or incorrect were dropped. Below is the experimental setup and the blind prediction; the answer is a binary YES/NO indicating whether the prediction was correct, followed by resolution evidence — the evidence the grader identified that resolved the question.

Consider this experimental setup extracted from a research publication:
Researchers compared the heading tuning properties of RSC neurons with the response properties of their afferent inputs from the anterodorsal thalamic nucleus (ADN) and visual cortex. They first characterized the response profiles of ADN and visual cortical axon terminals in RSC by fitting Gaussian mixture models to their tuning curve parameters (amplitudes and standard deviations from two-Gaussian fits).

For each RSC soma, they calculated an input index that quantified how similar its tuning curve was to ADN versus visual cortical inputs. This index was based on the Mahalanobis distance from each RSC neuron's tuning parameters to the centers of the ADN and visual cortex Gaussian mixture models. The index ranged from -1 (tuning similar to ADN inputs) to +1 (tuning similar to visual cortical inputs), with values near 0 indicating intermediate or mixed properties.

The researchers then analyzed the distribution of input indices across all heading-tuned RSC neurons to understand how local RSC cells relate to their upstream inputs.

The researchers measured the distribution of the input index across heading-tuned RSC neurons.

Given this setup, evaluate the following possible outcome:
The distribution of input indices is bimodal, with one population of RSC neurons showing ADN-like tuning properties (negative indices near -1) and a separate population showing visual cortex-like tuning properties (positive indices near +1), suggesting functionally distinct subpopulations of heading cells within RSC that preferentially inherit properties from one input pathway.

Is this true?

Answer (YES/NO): NO